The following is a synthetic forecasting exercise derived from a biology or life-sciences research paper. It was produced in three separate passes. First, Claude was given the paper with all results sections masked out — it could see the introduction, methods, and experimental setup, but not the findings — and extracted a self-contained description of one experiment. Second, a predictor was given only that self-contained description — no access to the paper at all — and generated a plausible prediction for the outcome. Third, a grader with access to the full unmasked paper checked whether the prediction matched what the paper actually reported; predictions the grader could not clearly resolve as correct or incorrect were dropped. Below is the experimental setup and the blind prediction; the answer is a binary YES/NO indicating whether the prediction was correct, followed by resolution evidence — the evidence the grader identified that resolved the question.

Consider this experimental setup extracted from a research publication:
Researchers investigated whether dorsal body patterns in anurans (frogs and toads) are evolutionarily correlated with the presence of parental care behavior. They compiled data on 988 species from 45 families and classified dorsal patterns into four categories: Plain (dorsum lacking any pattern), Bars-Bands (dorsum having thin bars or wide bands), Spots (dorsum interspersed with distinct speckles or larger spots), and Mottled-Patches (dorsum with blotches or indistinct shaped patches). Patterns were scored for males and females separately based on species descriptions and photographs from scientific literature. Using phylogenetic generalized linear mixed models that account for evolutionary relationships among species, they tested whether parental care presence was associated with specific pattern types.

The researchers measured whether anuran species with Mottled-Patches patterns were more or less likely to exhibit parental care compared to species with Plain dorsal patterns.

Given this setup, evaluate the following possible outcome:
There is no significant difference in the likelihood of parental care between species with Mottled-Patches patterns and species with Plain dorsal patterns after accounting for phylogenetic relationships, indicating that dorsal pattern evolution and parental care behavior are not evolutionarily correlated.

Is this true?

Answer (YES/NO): YES